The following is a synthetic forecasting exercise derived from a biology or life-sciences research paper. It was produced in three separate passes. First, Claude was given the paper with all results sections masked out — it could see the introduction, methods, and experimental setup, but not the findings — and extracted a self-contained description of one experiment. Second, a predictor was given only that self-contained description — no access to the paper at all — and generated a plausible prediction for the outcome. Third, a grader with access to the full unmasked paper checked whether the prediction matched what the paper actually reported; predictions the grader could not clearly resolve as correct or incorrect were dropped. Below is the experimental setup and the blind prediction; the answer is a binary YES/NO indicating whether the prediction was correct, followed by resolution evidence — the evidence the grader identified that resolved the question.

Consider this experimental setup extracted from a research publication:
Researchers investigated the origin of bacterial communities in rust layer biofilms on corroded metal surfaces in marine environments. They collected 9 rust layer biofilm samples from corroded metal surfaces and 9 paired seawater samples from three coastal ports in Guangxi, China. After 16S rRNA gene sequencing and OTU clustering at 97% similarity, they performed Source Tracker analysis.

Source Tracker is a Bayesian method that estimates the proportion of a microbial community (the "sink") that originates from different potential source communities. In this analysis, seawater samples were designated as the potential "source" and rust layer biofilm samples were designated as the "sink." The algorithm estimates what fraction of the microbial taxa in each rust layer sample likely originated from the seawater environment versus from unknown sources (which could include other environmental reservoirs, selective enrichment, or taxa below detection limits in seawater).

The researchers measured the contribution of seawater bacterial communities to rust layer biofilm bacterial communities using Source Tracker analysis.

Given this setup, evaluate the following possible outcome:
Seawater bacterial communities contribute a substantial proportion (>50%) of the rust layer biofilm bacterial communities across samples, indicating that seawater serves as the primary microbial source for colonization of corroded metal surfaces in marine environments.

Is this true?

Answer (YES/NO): NO